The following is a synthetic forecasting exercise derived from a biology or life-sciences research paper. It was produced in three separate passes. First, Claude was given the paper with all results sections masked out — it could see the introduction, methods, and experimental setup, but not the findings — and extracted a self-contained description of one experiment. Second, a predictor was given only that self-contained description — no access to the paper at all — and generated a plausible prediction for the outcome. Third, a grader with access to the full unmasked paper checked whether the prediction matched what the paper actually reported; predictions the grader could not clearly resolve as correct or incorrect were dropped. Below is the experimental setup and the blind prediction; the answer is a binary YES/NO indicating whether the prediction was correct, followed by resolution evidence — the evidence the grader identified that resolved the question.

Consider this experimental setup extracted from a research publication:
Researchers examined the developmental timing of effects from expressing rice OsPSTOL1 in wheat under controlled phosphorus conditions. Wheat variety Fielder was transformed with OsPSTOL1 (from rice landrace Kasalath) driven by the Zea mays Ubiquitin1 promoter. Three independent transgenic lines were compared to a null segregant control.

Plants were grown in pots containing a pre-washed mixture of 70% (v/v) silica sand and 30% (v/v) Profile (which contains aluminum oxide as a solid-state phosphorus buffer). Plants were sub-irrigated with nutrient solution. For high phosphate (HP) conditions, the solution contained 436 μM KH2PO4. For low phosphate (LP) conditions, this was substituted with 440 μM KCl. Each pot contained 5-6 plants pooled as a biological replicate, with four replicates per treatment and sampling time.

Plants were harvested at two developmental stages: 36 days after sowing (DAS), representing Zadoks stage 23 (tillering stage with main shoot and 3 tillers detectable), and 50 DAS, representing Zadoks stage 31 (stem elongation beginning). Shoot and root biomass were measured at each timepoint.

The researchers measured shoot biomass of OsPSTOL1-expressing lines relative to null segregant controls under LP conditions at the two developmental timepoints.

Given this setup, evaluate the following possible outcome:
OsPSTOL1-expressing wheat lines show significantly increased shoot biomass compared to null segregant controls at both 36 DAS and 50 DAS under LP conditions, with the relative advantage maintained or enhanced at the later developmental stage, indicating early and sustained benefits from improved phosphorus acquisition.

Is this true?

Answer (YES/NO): NO